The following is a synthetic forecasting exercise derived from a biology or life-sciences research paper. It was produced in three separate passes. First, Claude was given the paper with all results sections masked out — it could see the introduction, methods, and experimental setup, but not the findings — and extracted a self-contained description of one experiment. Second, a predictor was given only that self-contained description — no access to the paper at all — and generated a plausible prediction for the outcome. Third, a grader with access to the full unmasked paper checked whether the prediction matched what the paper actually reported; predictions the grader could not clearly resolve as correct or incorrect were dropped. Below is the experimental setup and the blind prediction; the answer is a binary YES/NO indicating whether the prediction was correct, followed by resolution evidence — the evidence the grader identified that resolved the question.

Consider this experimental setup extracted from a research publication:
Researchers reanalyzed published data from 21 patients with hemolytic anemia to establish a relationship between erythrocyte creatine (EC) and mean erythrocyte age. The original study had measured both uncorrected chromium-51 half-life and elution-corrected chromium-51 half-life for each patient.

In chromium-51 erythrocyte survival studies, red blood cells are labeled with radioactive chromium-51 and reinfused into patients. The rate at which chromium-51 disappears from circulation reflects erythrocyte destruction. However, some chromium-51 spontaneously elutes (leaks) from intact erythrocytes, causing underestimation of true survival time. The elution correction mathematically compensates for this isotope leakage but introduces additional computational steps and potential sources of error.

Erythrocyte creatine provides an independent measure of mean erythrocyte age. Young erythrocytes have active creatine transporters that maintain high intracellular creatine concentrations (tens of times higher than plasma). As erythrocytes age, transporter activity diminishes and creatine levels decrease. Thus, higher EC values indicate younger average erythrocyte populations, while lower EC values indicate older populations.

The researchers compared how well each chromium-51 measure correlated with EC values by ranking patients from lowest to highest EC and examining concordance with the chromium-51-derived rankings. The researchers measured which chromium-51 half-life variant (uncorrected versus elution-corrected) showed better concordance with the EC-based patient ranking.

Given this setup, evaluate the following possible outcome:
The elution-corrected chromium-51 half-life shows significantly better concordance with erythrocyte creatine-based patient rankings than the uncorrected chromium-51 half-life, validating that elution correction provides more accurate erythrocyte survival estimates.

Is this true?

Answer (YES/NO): NO